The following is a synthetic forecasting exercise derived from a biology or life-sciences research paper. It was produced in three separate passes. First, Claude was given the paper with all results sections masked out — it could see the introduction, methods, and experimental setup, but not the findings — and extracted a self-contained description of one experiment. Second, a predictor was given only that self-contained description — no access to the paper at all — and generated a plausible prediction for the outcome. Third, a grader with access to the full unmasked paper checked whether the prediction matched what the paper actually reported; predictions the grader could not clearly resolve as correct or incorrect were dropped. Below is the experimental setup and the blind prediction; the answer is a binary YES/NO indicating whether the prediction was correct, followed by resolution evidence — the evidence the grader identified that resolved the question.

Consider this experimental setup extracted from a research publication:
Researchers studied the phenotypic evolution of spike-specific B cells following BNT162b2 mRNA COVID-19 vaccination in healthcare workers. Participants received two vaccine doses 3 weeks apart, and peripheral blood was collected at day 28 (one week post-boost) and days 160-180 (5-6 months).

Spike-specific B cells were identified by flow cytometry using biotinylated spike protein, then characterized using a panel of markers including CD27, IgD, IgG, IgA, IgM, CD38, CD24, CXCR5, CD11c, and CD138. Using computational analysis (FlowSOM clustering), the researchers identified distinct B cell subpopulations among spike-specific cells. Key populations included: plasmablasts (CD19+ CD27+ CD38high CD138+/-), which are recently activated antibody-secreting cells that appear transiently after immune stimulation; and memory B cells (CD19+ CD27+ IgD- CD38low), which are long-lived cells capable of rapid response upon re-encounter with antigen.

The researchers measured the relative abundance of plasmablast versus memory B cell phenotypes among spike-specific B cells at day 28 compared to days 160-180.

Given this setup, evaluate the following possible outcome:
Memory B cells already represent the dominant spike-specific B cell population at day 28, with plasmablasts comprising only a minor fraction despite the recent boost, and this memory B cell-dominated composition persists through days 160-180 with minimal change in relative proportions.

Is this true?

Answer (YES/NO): NO